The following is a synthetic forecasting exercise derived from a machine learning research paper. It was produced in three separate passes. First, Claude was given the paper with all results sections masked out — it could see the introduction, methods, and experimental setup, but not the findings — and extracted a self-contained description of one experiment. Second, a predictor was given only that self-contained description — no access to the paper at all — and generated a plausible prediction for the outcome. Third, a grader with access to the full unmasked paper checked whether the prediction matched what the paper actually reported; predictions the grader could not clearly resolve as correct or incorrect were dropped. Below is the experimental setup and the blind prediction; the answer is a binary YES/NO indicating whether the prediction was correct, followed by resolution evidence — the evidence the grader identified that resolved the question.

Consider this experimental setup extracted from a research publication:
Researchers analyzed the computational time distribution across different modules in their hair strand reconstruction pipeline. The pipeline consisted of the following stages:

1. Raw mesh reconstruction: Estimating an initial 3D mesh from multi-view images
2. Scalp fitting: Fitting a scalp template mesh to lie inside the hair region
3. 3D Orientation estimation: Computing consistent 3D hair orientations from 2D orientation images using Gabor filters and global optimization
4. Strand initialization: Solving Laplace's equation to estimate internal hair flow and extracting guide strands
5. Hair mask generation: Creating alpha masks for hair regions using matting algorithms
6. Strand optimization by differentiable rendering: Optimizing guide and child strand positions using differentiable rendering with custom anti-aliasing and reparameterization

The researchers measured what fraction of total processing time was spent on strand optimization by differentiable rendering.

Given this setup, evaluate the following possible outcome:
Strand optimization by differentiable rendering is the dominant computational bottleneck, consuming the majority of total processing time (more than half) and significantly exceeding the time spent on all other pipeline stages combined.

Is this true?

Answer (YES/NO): NO